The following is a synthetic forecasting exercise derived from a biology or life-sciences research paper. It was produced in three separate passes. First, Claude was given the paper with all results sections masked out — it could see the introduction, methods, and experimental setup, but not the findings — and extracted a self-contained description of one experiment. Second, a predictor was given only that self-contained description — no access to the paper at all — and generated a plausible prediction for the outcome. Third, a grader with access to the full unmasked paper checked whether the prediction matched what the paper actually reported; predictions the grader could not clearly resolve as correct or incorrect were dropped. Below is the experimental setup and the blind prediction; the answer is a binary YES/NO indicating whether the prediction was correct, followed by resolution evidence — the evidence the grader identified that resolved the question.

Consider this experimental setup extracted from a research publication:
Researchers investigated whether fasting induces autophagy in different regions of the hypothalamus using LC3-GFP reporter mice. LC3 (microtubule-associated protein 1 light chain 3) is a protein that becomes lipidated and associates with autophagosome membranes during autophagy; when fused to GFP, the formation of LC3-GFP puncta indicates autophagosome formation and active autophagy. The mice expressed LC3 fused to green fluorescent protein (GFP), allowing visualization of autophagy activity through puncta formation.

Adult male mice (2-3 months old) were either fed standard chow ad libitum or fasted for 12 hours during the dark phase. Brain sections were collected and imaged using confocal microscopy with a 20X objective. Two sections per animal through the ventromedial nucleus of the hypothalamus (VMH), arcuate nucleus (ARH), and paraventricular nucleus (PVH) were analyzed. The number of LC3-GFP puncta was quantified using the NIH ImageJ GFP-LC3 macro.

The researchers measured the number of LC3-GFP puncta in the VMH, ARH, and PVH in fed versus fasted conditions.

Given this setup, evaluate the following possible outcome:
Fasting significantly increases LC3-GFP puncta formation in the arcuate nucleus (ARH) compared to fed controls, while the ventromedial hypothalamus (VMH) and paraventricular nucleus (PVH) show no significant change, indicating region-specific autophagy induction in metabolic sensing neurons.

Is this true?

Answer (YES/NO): NO